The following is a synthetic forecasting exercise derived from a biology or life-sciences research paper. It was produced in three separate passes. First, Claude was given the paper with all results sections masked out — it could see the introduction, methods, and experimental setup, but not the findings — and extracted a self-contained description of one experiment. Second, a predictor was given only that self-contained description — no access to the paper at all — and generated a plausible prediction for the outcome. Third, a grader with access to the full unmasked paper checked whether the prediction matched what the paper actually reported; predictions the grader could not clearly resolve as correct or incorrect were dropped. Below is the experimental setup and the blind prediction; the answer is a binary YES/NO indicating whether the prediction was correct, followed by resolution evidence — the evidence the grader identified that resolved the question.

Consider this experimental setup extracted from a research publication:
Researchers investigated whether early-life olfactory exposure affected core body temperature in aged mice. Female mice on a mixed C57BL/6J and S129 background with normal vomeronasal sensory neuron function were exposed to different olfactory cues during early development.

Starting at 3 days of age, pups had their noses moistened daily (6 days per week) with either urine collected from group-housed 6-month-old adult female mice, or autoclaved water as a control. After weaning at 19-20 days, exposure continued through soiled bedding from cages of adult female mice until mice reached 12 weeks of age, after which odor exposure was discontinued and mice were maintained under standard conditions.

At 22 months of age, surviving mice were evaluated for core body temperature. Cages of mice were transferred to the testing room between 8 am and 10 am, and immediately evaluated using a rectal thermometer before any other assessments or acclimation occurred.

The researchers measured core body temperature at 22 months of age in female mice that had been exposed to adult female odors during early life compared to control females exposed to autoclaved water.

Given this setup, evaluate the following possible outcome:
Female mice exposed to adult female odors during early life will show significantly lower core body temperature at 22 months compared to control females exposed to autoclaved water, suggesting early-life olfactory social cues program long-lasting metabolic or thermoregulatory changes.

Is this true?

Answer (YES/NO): NO